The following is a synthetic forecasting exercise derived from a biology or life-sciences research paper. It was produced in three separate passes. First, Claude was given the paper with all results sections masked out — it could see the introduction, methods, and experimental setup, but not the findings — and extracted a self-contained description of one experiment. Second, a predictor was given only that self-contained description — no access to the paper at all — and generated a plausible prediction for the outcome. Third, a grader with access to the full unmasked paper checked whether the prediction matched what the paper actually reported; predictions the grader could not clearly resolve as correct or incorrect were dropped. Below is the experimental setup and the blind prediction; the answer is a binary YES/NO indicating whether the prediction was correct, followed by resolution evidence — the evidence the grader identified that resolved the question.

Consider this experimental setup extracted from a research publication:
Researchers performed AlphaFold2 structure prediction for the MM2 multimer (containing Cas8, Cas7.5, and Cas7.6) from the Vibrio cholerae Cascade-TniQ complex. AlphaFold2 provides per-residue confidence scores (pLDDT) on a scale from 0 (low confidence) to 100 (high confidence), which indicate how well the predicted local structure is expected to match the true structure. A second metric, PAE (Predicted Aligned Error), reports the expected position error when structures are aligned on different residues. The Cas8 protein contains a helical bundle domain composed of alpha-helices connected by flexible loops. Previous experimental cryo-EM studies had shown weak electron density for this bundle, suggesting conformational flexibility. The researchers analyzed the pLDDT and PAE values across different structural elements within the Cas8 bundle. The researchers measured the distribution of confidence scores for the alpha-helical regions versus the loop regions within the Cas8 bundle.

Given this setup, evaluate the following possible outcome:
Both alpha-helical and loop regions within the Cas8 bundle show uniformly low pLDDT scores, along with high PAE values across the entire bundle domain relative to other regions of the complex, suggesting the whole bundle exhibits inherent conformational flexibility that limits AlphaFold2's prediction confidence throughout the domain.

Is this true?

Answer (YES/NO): NO